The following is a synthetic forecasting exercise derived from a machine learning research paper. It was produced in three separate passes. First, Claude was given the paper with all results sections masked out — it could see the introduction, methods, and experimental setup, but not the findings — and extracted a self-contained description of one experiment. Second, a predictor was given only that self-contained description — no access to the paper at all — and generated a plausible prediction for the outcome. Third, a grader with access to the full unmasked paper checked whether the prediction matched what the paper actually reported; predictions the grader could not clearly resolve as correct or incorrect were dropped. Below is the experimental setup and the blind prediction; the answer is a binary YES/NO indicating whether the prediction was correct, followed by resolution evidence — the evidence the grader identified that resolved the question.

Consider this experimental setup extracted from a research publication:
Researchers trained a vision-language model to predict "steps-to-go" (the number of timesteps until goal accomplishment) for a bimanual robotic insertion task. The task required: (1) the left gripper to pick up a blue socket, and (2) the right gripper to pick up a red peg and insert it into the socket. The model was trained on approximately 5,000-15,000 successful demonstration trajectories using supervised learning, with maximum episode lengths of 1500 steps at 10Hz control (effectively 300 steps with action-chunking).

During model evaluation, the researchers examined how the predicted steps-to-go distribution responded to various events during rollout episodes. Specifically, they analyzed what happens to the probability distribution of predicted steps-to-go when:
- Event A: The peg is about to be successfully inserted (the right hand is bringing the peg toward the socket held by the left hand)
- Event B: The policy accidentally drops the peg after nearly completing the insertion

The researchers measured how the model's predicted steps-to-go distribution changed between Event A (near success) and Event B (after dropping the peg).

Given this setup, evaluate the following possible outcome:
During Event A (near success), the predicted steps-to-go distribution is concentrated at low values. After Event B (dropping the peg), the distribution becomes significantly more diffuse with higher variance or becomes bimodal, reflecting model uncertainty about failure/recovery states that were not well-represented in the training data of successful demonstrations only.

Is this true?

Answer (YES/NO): NO